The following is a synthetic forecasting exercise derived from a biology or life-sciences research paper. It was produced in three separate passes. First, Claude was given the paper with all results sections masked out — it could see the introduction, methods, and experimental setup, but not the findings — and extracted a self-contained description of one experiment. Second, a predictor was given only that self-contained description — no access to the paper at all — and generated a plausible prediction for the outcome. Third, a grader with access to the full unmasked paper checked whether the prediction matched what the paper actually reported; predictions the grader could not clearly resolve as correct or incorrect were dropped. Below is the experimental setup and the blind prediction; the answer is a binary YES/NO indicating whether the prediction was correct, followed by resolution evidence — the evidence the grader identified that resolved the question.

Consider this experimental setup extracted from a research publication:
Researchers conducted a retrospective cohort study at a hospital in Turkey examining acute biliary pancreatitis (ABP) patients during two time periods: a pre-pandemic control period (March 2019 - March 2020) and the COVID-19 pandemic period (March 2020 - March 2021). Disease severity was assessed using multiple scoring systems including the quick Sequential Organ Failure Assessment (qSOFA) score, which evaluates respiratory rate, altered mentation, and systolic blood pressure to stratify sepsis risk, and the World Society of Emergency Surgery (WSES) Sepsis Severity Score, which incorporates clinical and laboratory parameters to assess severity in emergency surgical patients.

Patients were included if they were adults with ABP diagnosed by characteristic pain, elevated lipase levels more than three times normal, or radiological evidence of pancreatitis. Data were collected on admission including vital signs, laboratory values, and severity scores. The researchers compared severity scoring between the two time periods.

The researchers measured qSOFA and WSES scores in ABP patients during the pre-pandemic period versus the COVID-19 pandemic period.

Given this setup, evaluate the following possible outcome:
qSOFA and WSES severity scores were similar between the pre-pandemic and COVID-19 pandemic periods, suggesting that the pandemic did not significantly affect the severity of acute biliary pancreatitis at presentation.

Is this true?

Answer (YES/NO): NO